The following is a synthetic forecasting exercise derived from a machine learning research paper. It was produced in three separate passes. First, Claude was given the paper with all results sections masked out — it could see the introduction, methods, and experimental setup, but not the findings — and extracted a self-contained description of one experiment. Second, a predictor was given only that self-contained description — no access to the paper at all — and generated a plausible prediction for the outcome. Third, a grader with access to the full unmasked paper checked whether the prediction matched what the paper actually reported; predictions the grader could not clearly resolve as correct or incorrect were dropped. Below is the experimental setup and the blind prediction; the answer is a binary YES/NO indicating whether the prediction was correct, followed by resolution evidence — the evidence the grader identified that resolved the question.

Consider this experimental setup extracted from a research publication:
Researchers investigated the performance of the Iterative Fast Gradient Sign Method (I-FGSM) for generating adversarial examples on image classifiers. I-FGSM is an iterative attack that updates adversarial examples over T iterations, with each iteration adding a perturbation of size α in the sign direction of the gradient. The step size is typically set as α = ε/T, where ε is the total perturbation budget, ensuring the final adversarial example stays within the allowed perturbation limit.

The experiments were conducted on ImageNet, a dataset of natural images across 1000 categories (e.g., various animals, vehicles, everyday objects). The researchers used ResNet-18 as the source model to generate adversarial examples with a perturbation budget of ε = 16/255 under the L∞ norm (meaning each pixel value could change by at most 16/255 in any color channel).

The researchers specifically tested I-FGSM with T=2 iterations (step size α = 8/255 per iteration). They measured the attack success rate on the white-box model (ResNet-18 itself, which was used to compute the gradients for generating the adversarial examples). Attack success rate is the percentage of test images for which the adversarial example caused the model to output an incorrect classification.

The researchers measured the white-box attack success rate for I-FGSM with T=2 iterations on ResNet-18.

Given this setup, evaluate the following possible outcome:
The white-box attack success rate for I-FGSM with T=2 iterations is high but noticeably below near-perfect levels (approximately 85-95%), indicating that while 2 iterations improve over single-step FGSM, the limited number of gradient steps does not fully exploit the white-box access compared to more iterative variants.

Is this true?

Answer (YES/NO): NO